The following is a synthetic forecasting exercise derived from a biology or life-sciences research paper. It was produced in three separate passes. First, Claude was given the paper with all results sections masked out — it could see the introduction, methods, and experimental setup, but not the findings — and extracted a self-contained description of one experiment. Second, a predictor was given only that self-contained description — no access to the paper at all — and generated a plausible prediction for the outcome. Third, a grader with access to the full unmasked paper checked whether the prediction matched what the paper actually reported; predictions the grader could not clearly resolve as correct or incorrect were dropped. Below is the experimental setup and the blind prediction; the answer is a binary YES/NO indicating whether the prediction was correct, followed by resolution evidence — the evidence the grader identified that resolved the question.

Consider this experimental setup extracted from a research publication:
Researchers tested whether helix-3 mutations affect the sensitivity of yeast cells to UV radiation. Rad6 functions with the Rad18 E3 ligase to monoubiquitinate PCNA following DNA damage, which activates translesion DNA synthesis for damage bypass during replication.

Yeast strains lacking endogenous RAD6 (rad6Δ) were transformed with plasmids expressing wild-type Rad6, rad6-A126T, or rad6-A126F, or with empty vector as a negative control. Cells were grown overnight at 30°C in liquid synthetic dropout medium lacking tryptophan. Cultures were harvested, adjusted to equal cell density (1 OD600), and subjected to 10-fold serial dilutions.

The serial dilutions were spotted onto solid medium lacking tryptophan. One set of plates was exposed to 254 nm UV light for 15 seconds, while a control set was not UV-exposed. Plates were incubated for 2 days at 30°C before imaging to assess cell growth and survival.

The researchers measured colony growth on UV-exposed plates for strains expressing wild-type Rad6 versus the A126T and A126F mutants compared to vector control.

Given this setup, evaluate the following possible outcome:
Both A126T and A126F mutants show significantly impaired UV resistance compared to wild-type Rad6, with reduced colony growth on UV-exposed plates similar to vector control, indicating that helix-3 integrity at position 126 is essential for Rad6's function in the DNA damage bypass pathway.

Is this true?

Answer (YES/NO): NO